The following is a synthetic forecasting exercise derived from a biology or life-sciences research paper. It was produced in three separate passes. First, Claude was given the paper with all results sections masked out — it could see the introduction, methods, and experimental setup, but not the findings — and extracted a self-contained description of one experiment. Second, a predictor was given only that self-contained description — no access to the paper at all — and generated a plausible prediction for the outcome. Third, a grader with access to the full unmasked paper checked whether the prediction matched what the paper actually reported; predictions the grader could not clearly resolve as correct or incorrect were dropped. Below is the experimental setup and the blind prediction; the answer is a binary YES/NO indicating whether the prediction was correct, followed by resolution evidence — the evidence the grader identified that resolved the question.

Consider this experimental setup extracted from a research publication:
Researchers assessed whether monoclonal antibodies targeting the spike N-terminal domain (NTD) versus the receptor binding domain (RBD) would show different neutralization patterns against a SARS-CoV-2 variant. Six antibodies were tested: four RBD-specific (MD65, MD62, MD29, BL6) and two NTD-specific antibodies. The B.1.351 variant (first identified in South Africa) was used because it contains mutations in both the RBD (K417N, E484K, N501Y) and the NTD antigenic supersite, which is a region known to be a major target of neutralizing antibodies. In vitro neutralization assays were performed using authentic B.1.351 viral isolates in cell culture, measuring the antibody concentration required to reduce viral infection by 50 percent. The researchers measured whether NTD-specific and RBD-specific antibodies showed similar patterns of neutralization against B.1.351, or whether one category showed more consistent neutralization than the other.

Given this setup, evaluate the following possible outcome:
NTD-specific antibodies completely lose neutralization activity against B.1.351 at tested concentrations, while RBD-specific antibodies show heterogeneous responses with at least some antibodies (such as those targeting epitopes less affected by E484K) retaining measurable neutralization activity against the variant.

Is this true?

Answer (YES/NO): YES